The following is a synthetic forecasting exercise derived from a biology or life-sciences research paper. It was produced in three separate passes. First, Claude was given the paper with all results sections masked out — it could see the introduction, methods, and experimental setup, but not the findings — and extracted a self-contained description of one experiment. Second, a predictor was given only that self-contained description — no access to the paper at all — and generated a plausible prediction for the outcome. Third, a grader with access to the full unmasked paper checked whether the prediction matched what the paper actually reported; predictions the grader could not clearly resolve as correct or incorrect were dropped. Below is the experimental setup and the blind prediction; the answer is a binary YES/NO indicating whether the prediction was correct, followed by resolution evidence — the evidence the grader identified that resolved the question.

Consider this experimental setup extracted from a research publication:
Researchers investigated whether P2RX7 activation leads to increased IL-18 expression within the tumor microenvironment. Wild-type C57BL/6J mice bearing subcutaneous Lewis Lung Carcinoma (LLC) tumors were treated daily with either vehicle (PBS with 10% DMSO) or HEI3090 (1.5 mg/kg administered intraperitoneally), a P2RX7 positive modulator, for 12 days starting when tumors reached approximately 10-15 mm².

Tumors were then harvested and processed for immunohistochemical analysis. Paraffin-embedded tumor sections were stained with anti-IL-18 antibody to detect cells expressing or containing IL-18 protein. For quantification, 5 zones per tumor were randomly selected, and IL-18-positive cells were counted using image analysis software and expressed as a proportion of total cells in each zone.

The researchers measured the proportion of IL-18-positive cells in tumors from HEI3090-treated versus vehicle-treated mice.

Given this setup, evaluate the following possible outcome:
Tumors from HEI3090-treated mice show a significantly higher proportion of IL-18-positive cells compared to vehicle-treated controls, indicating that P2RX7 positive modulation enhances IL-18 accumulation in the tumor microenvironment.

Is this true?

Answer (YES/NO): YES